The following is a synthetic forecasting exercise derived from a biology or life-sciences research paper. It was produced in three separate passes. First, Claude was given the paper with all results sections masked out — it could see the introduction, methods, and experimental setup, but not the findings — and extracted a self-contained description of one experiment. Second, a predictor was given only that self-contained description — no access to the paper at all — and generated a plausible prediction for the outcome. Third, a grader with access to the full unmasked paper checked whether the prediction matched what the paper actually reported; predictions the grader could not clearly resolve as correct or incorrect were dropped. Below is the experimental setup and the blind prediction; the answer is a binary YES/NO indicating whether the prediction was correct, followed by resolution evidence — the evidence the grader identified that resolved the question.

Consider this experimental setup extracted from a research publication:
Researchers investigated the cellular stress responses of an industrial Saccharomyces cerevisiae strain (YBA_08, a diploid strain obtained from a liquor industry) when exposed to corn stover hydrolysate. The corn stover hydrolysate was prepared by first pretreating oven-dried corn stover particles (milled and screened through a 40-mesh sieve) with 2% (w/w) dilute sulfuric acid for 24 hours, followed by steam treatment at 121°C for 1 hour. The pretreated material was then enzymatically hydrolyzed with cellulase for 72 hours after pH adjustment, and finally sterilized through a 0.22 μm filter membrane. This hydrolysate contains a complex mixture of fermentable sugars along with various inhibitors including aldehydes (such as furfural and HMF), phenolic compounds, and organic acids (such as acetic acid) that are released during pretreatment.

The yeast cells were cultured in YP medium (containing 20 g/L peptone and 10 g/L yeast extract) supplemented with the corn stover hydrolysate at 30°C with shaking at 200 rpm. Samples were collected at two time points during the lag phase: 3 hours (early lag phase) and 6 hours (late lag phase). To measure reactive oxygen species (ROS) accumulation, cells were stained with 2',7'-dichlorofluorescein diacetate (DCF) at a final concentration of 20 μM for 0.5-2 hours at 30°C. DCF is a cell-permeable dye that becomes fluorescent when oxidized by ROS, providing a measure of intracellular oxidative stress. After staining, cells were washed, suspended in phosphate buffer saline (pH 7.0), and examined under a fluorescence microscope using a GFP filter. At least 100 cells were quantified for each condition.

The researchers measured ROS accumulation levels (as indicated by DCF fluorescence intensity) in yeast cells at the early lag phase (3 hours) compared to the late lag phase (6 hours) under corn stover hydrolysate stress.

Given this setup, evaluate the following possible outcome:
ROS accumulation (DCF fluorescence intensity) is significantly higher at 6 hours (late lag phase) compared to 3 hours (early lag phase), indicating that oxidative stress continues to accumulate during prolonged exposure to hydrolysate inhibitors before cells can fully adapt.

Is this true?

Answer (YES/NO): NO